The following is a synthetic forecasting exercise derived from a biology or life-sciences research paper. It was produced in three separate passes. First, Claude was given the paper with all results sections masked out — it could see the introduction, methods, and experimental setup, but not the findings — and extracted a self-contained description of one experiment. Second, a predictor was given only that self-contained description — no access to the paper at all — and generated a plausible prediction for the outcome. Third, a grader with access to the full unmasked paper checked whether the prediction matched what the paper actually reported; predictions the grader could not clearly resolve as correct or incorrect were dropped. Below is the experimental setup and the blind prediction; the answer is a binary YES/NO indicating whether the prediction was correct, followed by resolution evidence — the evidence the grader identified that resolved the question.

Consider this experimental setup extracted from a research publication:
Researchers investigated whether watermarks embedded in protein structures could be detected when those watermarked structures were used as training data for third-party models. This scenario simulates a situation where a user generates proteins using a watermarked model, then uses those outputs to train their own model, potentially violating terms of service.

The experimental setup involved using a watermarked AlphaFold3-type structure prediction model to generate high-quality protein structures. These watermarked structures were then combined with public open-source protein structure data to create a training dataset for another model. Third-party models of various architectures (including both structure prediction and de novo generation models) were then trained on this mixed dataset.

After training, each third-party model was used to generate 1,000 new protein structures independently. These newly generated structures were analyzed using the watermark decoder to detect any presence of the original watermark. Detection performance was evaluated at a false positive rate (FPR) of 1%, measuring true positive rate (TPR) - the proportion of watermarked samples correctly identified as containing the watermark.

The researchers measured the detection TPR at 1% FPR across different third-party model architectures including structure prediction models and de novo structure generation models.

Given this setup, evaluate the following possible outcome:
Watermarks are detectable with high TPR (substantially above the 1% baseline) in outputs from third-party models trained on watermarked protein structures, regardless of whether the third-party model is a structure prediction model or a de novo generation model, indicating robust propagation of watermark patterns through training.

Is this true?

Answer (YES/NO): YES